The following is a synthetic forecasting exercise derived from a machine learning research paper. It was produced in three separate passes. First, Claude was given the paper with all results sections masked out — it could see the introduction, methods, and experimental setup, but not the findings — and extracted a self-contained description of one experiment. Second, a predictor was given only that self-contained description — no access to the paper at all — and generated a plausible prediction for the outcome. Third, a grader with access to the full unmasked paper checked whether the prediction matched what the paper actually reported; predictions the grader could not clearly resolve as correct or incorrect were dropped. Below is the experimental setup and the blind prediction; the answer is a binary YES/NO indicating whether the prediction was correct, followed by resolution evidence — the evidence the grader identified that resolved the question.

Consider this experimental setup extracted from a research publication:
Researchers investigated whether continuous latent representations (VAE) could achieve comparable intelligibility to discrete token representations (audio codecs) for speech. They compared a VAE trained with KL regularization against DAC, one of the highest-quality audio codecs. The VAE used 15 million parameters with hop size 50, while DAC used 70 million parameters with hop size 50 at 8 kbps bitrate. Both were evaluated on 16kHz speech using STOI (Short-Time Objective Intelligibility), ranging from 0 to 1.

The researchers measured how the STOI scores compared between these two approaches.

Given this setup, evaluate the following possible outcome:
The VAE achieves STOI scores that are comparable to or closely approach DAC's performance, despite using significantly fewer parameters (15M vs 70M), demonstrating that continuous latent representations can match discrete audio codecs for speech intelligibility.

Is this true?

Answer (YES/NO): YES